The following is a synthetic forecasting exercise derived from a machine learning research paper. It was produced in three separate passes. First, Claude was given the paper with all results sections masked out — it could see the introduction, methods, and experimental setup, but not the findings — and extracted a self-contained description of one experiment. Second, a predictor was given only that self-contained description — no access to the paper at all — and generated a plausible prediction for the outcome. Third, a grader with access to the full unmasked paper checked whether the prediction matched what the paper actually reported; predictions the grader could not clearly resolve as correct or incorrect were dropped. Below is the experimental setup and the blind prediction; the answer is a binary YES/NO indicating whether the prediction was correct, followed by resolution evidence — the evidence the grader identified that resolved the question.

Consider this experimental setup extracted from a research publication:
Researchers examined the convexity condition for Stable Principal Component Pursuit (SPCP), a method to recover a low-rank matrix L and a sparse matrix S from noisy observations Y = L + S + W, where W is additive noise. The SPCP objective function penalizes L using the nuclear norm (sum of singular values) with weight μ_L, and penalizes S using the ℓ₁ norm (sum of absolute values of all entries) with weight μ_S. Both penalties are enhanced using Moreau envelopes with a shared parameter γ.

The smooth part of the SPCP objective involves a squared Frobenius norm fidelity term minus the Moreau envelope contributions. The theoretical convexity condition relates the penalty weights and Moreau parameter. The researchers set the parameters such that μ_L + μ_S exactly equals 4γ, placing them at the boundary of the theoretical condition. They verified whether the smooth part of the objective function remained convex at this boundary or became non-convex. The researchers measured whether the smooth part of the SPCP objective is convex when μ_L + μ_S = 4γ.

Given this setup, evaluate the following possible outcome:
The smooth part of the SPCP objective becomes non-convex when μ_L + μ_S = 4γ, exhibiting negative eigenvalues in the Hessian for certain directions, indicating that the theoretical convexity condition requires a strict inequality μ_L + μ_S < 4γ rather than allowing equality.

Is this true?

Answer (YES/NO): NO